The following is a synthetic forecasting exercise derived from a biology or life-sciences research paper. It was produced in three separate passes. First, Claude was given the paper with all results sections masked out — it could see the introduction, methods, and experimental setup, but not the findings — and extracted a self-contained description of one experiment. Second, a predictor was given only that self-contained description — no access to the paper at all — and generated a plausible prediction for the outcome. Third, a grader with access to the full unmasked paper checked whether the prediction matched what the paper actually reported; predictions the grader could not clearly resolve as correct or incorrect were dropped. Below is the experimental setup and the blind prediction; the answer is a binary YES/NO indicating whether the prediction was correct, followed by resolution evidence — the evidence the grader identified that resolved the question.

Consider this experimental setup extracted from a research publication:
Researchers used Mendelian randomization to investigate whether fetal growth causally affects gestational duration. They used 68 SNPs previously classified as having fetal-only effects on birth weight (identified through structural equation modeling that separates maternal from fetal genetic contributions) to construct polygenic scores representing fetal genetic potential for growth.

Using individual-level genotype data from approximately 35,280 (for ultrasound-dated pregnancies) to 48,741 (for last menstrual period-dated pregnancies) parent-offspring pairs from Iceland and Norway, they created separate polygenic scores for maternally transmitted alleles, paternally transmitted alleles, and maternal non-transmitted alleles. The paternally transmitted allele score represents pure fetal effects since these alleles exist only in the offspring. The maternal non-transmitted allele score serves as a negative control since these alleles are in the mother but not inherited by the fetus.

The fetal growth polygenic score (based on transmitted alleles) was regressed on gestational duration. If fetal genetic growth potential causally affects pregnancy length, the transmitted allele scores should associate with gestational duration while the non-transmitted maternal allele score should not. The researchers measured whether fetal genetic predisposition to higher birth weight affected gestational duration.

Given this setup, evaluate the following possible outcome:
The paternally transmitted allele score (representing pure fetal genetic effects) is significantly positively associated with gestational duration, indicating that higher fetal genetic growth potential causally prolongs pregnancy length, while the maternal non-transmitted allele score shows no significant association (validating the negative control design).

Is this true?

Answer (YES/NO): NO